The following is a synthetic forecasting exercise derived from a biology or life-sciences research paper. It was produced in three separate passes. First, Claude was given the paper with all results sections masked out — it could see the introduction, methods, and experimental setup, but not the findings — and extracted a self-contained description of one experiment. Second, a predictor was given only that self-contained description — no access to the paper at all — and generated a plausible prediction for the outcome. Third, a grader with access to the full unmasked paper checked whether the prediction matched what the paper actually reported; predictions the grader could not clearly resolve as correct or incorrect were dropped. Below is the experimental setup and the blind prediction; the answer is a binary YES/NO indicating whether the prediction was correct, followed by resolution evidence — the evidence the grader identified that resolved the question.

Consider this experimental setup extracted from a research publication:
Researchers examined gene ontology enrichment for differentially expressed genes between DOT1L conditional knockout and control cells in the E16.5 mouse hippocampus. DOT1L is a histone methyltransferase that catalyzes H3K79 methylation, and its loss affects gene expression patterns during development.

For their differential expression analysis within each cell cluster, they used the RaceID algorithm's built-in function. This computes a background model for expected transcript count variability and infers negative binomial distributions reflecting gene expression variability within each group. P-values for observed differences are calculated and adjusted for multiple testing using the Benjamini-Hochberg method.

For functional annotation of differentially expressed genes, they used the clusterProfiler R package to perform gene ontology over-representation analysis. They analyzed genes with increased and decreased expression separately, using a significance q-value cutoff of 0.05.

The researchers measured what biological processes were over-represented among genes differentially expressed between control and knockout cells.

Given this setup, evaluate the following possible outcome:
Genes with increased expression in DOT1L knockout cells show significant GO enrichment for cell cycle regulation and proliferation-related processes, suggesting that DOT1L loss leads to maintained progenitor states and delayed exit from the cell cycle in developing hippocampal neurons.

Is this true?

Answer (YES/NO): NO